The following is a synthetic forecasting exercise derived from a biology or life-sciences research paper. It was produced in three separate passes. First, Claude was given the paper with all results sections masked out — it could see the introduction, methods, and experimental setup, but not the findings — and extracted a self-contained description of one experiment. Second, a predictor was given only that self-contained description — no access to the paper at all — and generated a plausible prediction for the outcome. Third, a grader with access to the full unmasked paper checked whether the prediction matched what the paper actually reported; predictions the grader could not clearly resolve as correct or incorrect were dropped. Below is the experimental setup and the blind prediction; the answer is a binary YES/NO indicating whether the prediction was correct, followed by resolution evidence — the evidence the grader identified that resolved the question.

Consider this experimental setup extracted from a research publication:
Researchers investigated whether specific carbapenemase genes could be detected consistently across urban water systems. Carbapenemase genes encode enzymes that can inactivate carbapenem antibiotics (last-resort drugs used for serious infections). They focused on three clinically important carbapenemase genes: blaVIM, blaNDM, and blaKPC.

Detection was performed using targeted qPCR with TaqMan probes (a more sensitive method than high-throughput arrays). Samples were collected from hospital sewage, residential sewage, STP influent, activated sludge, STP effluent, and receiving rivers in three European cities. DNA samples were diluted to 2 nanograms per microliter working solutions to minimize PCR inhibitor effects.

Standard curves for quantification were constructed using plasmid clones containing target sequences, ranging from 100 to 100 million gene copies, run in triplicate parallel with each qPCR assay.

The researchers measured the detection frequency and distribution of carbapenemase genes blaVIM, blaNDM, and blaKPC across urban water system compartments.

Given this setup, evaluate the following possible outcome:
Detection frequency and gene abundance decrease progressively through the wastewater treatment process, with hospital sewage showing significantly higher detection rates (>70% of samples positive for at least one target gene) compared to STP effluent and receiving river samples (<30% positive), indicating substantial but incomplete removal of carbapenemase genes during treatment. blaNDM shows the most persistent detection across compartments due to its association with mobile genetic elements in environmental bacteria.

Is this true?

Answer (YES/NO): NO